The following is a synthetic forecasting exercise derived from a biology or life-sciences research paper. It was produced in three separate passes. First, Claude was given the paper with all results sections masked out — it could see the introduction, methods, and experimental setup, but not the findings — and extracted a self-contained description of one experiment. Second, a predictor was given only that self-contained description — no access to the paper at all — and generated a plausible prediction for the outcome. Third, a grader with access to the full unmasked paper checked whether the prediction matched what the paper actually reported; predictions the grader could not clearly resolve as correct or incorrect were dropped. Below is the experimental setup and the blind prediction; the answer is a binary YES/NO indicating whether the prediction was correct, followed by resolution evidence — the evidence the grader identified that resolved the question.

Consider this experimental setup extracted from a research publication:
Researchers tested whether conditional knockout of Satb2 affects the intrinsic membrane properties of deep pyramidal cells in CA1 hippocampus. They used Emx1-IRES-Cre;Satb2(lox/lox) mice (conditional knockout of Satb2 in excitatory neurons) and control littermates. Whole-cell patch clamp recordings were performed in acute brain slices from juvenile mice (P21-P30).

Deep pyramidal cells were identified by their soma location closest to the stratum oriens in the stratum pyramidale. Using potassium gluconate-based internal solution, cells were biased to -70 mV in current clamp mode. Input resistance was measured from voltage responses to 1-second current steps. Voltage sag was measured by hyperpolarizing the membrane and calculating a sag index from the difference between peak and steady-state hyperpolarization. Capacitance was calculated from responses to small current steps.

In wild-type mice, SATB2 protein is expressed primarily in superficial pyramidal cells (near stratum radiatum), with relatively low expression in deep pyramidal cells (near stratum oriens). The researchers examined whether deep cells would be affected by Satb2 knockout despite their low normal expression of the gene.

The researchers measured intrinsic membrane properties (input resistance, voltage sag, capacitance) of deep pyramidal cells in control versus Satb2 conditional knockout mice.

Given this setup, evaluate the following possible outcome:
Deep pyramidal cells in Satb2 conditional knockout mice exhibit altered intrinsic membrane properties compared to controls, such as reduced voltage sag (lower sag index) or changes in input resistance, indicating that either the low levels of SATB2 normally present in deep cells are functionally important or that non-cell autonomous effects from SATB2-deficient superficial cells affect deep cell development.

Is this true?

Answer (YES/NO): NO